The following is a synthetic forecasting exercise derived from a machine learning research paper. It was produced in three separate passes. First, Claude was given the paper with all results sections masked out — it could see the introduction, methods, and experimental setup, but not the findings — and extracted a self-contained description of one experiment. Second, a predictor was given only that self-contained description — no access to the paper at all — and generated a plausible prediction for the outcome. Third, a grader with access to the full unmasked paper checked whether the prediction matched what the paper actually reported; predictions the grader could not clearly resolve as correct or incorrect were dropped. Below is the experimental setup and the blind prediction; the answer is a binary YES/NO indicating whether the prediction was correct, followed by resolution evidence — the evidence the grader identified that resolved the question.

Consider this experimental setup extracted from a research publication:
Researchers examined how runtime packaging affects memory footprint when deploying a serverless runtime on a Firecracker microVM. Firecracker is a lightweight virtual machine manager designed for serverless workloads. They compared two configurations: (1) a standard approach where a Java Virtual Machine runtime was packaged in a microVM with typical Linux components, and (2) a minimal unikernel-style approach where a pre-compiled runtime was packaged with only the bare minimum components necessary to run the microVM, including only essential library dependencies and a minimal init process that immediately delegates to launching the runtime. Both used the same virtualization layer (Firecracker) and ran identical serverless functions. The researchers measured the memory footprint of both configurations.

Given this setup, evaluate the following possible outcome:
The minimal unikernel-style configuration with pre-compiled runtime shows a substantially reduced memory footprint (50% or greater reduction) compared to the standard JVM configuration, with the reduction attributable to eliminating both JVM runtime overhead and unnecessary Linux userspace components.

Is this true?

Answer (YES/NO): NO